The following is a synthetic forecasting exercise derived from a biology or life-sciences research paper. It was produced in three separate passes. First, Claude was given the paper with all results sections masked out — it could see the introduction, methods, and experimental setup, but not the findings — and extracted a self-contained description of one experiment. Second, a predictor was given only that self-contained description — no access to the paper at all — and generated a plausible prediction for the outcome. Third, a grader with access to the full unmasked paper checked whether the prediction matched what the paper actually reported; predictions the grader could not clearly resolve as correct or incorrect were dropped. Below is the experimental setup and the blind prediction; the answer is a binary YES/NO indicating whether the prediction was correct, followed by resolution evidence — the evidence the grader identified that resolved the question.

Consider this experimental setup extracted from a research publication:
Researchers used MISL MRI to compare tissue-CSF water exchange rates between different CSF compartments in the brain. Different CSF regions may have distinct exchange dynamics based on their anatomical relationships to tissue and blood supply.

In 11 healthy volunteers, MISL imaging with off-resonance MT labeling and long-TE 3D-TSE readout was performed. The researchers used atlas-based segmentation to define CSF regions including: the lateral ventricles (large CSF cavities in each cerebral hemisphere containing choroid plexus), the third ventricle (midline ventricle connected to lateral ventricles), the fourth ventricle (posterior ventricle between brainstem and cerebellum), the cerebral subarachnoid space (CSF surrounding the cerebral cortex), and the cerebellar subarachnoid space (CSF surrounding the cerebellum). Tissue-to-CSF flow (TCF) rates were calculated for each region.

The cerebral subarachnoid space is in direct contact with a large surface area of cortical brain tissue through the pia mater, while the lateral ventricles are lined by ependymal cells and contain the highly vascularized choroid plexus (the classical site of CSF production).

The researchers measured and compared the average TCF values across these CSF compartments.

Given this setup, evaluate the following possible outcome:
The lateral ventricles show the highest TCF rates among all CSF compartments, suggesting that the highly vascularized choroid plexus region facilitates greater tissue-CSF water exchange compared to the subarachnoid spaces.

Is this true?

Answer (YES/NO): NO